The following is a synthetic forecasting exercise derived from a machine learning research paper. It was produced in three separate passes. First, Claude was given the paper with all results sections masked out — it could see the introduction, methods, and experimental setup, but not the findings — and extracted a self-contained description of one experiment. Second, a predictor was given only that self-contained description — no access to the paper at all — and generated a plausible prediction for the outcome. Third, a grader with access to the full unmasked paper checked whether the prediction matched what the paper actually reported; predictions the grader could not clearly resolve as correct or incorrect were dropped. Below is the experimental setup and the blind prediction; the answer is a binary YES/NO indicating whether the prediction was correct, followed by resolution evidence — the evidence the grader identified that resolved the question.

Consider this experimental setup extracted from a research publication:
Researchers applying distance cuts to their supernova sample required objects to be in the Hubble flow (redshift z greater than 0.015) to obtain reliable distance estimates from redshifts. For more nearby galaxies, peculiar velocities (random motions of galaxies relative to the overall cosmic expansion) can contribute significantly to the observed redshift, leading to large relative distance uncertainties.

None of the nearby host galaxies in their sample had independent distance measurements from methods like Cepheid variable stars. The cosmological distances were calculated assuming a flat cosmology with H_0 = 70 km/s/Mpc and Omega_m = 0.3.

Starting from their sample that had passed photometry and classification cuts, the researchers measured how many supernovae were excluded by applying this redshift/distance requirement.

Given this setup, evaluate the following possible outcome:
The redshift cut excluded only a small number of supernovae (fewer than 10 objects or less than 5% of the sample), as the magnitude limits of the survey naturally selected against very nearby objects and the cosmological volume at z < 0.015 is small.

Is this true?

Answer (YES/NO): YES